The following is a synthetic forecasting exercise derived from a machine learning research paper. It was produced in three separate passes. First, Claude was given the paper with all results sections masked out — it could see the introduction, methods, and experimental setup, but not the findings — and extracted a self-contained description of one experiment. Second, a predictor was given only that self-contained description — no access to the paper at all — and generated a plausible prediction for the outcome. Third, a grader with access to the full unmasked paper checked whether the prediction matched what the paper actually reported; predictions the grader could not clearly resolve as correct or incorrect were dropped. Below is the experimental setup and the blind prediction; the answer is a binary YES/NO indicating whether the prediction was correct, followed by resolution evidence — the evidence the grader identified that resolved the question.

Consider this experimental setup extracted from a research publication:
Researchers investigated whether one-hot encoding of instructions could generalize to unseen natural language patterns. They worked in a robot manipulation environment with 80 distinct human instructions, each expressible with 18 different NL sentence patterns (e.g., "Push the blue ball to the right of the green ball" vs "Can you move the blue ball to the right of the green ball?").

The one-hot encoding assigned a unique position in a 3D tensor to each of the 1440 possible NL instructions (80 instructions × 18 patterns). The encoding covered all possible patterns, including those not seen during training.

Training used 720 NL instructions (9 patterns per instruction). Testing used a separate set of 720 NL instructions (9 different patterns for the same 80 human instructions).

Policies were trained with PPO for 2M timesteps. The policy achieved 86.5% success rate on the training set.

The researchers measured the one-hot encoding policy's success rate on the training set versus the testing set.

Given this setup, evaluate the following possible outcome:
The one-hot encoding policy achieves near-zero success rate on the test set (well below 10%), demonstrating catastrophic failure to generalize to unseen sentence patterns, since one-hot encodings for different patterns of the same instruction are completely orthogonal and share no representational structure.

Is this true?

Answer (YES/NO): NO